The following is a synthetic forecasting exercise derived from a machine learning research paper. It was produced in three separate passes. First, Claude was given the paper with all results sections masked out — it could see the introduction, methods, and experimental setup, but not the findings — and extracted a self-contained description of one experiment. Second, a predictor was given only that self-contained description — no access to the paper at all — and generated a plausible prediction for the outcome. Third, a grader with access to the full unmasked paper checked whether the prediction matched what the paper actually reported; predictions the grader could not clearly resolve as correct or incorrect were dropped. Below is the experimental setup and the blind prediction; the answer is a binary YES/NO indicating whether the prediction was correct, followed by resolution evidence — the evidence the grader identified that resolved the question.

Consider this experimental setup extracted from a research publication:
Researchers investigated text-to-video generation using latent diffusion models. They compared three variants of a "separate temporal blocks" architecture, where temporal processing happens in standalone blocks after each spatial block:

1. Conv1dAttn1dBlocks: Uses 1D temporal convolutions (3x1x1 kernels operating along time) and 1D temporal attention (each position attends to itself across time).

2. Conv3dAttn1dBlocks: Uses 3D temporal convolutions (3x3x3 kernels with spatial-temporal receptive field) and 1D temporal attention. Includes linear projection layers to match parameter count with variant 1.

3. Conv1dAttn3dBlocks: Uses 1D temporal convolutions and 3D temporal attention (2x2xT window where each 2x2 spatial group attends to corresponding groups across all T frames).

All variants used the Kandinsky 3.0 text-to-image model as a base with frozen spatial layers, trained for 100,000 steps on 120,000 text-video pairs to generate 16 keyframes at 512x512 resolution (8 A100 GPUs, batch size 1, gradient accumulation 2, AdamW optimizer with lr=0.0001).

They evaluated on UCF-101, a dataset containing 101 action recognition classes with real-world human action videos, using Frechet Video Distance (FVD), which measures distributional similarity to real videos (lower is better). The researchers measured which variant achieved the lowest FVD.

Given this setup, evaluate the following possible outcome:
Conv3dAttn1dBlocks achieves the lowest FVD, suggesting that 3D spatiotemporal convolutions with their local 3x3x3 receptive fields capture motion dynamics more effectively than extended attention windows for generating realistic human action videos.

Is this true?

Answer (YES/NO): NO